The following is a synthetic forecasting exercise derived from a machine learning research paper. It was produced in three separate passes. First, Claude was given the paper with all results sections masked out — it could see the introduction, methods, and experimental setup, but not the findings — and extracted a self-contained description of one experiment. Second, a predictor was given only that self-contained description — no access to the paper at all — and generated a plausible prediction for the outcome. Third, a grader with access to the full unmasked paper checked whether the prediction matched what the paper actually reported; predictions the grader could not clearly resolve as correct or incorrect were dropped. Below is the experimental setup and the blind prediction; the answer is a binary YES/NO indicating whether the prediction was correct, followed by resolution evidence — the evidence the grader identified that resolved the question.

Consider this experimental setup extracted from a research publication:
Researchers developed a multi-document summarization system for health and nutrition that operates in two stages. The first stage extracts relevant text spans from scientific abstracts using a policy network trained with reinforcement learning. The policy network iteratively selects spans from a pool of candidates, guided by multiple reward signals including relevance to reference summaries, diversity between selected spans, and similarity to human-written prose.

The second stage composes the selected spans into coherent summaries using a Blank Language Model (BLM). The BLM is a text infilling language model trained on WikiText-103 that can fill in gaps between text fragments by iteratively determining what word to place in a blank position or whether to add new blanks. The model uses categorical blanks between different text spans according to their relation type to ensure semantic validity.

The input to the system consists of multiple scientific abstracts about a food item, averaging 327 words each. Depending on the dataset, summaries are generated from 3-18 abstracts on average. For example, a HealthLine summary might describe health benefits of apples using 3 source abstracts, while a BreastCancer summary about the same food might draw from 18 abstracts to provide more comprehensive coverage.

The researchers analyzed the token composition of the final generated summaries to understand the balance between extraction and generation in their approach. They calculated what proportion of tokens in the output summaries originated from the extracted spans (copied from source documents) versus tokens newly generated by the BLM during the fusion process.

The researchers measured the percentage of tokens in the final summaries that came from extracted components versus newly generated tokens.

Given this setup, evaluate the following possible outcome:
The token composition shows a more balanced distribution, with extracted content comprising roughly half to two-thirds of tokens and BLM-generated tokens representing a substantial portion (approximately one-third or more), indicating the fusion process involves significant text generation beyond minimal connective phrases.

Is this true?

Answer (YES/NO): NO